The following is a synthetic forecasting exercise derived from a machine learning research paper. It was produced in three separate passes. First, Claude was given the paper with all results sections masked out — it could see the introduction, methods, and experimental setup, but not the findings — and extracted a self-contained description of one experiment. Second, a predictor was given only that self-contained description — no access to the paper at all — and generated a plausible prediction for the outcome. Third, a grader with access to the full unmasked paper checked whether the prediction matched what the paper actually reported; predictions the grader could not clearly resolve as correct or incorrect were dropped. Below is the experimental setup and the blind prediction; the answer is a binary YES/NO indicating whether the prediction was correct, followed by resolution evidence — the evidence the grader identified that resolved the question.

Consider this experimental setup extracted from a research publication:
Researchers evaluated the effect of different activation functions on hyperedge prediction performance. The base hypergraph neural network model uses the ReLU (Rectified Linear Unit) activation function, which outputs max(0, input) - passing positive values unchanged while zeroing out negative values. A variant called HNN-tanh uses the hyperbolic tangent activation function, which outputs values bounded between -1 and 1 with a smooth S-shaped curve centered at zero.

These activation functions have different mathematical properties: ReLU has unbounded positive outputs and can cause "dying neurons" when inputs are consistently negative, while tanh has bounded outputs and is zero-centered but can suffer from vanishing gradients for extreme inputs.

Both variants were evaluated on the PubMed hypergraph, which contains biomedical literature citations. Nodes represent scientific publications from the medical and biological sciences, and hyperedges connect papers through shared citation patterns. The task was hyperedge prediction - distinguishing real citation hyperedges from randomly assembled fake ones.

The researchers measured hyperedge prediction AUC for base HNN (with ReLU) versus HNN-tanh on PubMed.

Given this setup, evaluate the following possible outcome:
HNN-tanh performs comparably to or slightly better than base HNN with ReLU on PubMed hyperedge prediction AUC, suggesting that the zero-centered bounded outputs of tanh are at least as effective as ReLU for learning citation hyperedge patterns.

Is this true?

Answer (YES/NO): NO